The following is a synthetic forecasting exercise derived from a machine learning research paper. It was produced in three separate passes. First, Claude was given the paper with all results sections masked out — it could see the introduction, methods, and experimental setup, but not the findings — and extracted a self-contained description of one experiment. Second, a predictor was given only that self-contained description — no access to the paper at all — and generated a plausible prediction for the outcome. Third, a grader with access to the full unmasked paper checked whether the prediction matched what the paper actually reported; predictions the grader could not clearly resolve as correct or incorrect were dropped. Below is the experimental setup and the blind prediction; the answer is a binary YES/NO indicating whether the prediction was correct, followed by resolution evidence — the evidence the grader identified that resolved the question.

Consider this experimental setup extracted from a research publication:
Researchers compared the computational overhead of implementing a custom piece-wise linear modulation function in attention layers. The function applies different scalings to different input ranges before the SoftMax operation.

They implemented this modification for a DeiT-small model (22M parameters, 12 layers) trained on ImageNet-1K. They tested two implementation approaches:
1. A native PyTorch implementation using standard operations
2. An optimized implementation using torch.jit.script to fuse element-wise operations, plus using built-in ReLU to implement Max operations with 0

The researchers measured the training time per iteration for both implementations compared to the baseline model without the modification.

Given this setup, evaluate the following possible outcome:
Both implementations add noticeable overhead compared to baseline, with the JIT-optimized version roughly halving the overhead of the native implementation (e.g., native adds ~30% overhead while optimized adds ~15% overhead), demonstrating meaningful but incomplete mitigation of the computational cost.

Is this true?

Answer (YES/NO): NO